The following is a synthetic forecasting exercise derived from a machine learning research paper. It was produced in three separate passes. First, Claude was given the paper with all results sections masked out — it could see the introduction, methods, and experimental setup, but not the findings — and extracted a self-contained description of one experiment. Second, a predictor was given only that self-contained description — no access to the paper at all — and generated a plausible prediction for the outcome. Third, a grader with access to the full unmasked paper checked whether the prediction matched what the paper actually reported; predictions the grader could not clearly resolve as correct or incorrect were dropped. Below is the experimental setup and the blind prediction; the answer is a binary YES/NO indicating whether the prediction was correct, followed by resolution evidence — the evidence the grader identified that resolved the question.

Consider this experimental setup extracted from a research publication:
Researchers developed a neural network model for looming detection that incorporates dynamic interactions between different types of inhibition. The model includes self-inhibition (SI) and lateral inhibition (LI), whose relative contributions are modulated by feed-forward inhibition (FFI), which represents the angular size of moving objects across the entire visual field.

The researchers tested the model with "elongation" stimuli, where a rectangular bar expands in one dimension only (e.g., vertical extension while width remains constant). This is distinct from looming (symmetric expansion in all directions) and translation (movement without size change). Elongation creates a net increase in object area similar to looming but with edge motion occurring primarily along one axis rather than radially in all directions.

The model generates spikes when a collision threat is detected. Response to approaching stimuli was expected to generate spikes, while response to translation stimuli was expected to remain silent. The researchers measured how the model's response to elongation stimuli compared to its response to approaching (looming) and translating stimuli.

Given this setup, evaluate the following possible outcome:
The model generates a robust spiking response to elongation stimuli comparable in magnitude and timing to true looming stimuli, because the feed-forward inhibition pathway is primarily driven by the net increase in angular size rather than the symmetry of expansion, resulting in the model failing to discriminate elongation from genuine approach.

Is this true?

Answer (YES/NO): NO